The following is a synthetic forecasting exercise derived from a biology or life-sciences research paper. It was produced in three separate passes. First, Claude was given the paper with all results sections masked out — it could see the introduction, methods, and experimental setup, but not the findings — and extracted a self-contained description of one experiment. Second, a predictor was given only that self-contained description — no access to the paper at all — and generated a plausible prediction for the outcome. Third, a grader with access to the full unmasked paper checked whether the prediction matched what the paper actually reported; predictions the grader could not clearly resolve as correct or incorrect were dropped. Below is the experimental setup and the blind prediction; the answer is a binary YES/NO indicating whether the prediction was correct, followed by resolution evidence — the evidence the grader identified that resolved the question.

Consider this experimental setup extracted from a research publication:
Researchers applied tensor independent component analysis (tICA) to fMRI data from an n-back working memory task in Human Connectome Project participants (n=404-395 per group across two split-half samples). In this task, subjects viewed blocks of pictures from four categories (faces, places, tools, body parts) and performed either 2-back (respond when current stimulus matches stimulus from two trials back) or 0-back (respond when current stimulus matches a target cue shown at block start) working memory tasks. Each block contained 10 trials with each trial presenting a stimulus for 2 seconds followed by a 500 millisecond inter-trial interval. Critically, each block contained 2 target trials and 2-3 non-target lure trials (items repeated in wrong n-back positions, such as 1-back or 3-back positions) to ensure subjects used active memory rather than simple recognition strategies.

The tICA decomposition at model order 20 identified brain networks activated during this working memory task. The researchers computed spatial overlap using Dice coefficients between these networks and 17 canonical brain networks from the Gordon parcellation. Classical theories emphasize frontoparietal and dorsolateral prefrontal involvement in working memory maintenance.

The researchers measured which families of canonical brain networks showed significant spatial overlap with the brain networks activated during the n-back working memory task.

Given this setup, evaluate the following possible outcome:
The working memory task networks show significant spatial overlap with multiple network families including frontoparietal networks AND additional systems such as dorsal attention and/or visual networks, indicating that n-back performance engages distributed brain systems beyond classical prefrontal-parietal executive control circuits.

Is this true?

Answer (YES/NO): YES